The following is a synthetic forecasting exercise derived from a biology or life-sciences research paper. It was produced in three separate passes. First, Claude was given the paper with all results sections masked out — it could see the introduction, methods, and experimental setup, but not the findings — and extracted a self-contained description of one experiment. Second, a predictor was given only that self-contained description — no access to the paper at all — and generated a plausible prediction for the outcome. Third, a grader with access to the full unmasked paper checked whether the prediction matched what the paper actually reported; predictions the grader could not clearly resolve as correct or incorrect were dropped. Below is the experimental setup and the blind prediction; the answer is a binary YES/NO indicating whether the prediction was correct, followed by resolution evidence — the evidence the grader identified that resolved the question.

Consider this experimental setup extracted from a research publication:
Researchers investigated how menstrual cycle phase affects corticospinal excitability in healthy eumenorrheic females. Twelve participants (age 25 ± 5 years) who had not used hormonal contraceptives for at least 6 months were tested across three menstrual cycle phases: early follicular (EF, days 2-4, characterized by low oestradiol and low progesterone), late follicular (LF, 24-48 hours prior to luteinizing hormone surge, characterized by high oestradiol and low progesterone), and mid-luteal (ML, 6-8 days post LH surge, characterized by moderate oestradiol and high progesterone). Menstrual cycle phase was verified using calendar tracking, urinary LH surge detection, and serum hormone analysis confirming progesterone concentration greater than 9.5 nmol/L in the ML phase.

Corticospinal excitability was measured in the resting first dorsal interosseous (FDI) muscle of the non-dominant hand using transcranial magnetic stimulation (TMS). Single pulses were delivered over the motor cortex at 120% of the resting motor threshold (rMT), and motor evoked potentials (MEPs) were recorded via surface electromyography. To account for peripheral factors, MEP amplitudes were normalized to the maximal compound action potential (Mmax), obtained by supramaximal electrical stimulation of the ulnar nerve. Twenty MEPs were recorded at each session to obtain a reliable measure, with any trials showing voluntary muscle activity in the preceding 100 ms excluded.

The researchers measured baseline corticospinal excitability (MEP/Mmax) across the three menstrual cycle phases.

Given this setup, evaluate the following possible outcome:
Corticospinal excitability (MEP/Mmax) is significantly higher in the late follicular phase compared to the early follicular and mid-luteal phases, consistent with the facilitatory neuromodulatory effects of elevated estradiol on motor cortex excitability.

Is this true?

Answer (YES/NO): YES